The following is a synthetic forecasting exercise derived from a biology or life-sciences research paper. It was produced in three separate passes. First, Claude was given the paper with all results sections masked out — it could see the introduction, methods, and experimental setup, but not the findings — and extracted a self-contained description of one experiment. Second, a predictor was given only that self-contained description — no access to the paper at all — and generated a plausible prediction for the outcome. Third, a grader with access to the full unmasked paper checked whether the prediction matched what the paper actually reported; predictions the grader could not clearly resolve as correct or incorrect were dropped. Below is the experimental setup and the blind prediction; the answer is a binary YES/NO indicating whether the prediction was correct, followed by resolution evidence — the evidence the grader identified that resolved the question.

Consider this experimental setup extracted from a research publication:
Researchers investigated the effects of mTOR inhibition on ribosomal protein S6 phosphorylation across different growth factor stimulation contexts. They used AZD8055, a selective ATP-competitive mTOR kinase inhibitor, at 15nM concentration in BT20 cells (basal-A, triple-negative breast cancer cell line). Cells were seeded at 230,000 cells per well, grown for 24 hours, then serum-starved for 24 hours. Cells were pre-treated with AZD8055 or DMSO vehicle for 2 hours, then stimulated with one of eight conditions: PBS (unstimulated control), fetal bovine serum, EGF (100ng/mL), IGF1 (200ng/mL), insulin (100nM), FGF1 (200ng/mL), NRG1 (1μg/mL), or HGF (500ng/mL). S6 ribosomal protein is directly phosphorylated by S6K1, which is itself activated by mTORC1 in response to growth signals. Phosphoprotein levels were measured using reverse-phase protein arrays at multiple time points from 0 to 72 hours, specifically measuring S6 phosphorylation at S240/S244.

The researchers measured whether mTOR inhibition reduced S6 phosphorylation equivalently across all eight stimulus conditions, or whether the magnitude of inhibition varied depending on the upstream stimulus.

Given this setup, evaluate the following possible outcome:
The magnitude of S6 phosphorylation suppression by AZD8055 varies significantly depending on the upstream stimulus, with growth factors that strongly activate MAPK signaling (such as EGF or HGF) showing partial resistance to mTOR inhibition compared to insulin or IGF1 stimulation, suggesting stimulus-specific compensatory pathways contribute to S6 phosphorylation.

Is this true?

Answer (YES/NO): NO